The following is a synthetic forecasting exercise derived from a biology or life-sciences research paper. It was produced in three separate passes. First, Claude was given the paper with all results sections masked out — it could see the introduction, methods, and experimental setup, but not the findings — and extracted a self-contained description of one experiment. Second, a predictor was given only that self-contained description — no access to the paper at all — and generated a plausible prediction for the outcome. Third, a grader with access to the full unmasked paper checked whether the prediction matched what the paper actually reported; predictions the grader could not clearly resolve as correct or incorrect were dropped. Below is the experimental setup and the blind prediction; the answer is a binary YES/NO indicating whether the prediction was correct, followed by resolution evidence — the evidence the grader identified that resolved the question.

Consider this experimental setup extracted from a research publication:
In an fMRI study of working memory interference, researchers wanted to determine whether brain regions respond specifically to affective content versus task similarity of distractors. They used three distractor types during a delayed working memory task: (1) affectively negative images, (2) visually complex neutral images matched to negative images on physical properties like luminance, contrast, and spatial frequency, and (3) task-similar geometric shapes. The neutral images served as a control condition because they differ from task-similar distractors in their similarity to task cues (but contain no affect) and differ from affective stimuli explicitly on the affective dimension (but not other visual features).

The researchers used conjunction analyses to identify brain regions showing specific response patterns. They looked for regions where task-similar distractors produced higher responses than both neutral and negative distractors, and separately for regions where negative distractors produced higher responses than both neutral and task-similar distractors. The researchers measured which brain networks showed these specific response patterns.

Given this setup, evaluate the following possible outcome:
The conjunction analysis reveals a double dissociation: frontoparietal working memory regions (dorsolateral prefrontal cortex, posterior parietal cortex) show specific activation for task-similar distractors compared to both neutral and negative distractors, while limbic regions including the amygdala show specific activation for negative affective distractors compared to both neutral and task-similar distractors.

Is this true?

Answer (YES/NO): YES